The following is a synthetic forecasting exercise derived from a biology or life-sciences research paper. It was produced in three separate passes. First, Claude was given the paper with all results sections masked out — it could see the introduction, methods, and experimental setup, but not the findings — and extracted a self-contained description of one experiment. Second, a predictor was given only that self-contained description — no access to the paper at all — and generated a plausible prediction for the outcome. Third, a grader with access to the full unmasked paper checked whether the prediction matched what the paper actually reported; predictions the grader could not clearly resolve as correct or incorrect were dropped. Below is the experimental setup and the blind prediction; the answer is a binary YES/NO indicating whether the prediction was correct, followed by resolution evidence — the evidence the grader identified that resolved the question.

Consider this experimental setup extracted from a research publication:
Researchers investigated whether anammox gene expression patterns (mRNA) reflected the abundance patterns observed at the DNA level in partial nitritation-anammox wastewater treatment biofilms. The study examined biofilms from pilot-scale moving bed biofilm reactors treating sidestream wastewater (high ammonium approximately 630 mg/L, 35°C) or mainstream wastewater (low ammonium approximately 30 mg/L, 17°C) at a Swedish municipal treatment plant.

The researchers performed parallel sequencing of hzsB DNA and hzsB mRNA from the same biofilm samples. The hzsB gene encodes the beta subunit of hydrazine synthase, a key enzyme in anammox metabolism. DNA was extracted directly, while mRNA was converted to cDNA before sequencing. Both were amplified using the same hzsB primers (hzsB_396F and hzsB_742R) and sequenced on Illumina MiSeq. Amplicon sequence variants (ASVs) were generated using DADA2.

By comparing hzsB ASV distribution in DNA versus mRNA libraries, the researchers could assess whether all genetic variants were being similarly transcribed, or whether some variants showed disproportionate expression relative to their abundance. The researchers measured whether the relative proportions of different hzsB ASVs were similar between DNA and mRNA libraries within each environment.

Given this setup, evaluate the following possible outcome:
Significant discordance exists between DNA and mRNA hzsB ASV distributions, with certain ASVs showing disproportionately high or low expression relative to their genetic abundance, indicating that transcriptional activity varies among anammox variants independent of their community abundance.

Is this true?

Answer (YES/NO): NO